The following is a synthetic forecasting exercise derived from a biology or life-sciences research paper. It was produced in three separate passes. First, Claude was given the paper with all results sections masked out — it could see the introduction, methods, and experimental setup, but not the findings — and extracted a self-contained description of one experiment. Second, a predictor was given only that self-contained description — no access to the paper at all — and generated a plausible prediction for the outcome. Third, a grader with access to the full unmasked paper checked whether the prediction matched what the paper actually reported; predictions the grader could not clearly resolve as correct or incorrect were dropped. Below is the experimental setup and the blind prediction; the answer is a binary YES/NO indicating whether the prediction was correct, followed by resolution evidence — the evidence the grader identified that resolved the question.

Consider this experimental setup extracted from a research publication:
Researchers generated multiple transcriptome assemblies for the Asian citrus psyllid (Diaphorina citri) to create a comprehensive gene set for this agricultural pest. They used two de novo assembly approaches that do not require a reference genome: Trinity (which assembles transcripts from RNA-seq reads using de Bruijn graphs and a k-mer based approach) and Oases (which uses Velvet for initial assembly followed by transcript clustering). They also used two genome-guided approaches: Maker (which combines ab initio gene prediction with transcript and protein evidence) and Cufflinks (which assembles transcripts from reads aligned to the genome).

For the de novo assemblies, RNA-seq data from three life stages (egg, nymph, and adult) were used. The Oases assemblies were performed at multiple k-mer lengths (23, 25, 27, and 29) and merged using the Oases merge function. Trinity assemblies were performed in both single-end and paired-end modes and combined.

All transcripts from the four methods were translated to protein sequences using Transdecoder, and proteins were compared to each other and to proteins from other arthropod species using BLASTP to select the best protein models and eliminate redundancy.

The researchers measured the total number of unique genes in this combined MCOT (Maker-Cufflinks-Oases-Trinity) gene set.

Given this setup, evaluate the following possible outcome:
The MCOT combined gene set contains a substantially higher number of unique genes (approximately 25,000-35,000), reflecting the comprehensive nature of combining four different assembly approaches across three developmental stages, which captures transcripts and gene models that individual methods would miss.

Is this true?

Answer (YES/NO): YES